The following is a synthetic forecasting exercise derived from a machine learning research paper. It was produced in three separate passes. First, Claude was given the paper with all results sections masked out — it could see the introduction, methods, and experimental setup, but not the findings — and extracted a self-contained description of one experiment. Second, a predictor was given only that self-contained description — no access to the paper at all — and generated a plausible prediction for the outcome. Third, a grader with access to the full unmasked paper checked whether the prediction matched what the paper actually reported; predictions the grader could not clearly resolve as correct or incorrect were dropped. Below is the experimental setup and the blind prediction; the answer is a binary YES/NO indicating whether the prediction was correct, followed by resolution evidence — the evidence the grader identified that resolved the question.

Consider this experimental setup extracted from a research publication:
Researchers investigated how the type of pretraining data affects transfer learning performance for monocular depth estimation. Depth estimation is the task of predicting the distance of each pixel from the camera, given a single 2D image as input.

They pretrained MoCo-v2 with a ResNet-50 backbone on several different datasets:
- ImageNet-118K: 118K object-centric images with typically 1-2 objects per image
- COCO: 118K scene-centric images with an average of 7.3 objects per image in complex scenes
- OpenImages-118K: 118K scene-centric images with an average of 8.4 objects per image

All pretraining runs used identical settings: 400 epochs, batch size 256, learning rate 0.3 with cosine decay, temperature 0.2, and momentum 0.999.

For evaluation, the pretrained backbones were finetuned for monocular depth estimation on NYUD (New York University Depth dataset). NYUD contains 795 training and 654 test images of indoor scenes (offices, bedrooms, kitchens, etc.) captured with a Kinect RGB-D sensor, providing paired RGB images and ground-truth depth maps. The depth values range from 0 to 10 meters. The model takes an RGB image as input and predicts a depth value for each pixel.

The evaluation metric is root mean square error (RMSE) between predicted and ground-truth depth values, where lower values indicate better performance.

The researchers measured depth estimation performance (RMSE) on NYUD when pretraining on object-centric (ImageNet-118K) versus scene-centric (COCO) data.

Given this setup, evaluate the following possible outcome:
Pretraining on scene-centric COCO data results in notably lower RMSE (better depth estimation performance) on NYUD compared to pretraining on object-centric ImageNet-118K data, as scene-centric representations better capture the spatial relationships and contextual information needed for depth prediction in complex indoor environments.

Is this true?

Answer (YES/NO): NO